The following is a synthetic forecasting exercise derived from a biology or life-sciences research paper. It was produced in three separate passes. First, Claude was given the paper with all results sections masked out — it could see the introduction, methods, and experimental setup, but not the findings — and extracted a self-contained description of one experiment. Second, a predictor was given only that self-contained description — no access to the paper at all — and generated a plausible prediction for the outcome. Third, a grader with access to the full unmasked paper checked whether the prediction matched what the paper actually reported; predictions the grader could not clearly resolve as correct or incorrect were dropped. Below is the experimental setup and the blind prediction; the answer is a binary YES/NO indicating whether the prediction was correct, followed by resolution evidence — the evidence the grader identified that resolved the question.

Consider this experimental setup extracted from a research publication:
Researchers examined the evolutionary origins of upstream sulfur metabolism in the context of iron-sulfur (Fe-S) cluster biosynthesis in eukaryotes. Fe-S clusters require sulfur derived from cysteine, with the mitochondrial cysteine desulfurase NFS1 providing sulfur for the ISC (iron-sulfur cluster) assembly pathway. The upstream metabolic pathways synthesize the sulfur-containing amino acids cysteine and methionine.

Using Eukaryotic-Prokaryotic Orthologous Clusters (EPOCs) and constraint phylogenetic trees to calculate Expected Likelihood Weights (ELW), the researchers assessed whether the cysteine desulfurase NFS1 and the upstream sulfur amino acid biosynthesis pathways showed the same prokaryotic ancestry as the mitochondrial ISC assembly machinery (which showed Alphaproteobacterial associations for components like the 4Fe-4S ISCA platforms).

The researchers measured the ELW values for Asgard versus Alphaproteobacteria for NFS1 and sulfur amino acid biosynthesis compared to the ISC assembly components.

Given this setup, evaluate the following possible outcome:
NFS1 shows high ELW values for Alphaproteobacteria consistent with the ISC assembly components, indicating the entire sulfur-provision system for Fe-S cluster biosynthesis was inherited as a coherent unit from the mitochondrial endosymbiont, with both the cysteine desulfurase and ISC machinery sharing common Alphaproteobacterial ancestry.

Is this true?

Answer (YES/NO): NO